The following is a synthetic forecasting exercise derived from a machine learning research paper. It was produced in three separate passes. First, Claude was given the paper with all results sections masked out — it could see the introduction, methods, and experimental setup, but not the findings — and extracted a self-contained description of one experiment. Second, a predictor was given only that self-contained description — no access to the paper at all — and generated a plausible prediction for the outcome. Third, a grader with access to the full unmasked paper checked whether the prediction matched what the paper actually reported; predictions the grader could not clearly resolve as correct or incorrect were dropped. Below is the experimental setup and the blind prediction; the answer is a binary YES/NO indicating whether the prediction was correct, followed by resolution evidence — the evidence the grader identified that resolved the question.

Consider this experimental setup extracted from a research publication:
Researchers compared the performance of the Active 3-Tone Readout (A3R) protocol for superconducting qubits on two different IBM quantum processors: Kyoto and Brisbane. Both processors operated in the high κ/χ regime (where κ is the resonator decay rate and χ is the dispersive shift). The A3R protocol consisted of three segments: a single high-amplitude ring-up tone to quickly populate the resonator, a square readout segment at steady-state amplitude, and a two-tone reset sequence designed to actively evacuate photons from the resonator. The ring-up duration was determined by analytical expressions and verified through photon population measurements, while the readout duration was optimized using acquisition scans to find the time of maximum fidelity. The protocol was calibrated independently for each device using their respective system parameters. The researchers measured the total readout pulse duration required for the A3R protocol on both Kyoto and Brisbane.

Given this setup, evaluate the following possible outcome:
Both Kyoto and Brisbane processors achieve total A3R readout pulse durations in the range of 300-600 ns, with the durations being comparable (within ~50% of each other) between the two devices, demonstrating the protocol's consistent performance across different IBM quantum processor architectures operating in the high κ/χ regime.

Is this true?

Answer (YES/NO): NO